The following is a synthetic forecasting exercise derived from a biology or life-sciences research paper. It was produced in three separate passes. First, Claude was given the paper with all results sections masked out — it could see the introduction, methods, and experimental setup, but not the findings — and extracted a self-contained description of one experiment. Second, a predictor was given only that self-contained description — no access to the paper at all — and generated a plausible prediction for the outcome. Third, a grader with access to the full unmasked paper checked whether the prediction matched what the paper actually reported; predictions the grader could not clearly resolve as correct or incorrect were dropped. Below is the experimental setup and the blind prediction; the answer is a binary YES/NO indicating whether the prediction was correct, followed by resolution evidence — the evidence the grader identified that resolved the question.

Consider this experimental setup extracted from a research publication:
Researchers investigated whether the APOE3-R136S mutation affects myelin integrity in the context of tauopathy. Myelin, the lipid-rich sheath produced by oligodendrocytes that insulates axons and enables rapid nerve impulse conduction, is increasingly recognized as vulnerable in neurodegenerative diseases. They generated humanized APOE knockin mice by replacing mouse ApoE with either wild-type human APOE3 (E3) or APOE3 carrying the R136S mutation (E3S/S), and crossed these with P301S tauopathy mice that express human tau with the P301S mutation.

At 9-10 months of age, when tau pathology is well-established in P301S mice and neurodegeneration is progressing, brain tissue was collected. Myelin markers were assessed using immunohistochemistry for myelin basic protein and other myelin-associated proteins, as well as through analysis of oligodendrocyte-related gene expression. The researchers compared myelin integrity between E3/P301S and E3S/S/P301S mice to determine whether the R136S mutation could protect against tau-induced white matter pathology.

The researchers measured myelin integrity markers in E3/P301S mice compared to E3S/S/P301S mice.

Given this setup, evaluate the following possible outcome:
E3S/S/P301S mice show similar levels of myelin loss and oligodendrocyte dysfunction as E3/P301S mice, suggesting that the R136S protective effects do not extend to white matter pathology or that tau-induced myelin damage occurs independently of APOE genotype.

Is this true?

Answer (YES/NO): NO